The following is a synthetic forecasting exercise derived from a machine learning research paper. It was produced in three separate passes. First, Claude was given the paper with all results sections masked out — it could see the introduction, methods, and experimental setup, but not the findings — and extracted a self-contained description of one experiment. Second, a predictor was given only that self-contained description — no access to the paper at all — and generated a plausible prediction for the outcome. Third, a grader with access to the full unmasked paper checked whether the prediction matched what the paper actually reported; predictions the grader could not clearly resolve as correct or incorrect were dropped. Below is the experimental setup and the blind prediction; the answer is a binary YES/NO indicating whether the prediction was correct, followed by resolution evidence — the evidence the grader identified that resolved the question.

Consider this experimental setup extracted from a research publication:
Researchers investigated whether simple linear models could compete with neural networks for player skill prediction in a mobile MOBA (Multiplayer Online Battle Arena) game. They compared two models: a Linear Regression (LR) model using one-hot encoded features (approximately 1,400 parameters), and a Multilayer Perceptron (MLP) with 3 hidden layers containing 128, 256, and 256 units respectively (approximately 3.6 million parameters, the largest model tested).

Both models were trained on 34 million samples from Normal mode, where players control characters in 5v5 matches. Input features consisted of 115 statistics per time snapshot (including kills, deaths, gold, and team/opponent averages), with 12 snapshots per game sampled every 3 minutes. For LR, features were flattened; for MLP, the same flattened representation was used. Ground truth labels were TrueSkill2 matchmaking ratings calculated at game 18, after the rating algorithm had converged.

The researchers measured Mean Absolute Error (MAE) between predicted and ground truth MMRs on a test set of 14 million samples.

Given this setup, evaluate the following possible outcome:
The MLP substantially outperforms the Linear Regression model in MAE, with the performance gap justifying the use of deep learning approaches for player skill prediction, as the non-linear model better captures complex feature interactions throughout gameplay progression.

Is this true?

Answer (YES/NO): NO